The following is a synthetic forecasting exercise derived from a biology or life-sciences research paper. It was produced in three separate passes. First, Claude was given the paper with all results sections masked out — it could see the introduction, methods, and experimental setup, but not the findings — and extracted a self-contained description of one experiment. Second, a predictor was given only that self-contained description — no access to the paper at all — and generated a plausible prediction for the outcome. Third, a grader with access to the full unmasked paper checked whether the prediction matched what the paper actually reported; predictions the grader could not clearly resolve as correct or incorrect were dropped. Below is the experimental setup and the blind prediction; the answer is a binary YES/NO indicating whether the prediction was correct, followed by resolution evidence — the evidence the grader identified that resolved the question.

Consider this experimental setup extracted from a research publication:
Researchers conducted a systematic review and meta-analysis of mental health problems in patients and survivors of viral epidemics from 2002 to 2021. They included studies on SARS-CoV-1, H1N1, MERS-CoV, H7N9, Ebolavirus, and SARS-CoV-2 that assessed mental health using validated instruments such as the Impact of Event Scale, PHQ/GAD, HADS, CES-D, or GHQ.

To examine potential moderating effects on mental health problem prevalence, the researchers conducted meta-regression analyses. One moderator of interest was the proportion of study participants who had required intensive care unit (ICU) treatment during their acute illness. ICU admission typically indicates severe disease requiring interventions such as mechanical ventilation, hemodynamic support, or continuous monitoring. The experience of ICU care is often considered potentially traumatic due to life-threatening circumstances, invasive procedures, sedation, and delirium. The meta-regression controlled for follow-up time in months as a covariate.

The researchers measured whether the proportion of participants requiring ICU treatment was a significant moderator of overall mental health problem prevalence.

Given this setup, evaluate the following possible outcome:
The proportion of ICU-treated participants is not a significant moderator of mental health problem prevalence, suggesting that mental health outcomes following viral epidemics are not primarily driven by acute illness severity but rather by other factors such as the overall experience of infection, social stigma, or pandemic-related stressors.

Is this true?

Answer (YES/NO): YES